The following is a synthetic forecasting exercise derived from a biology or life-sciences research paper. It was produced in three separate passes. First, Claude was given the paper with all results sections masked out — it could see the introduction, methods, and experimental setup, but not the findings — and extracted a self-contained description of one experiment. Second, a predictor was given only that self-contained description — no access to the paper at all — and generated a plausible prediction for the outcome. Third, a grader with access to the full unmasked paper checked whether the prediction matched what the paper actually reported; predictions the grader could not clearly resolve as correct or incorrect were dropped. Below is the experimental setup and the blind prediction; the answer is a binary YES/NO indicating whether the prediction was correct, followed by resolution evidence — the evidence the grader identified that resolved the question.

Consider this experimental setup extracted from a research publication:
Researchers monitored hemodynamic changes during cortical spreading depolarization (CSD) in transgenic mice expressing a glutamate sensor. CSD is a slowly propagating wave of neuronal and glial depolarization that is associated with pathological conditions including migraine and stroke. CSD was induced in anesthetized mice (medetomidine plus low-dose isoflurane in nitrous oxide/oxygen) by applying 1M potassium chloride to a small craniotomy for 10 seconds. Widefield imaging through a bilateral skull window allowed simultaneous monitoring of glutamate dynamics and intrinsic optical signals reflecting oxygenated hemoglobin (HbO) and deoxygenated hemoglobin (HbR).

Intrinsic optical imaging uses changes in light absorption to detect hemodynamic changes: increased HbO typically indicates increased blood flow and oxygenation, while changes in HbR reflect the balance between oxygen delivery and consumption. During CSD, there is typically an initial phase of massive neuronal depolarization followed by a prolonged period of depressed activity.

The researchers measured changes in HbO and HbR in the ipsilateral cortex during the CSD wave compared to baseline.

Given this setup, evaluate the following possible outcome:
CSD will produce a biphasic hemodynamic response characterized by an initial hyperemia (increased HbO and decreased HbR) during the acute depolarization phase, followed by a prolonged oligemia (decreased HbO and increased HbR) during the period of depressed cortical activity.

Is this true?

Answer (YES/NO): NO